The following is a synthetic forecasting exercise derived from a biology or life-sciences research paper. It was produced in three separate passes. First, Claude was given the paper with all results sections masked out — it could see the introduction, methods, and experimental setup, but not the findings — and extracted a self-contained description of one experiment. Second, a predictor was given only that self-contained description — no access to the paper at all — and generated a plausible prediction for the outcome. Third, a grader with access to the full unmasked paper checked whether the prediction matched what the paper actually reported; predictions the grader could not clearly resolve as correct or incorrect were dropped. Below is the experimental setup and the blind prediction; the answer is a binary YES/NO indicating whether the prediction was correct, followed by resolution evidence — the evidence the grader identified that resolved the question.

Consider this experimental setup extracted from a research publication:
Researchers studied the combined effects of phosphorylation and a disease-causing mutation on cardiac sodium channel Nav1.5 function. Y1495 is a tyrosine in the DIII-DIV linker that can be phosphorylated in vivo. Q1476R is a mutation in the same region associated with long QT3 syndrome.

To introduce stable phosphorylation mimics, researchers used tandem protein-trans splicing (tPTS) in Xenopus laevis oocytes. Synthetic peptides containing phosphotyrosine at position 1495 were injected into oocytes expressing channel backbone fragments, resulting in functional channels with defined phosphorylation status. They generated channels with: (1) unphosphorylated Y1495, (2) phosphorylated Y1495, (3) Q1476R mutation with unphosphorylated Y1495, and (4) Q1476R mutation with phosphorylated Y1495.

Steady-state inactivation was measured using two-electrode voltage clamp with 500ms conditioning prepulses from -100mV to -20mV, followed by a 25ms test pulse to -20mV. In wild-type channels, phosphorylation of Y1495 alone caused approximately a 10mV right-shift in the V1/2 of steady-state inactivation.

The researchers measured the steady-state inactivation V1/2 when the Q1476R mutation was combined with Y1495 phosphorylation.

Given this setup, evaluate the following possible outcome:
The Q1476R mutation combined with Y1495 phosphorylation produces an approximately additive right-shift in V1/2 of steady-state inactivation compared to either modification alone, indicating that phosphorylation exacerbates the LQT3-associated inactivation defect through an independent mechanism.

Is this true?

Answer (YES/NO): NO